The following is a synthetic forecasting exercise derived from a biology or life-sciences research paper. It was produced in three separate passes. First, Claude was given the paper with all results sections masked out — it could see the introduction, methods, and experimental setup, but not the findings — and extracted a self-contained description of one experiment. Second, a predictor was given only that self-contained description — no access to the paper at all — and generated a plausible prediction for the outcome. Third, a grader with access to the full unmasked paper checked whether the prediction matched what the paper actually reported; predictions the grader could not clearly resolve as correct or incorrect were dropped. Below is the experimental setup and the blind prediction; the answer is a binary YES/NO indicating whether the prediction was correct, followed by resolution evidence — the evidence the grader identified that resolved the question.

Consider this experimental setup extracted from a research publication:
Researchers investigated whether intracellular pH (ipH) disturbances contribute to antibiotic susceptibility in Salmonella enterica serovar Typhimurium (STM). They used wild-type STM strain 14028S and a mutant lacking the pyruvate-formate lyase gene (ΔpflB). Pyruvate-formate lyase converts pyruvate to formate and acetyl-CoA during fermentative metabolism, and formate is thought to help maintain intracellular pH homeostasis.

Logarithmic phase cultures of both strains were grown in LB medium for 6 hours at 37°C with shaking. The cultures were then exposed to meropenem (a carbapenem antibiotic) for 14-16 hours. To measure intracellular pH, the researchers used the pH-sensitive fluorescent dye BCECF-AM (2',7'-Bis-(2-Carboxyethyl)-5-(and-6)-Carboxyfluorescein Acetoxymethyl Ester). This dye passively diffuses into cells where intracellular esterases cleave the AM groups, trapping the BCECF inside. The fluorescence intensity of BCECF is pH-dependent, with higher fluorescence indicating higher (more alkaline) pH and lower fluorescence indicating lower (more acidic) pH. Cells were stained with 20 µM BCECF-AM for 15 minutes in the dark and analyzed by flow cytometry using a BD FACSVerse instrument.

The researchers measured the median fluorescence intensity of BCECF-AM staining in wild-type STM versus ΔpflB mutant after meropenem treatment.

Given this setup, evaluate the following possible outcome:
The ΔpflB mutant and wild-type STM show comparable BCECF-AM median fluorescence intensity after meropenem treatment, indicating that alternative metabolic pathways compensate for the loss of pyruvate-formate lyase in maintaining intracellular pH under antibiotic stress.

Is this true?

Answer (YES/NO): NO